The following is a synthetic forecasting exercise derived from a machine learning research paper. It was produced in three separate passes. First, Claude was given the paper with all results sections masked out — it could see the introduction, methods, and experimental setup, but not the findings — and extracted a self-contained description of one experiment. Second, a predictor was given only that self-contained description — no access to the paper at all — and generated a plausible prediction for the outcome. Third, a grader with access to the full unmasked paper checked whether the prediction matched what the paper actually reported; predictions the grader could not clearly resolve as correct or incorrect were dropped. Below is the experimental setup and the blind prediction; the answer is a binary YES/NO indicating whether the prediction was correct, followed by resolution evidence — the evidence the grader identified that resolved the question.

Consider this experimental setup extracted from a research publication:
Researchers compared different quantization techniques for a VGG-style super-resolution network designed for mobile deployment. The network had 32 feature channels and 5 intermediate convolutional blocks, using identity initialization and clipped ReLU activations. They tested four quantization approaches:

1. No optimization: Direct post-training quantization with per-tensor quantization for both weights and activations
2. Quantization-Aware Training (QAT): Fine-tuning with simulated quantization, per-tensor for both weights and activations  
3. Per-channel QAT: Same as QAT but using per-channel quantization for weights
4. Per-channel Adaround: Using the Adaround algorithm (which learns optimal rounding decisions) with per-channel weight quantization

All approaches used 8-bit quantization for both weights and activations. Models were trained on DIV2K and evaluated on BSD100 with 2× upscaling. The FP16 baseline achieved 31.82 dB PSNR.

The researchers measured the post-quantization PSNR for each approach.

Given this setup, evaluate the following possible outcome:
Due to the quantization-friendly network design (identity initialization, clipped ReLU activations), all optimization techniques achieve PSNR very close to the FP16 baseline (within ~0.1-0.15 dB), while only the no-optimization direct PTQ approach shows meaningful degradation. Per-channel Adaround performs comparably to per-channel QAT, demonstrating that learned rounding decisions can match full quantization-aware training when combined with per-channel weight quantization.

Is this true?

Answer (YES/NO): NO